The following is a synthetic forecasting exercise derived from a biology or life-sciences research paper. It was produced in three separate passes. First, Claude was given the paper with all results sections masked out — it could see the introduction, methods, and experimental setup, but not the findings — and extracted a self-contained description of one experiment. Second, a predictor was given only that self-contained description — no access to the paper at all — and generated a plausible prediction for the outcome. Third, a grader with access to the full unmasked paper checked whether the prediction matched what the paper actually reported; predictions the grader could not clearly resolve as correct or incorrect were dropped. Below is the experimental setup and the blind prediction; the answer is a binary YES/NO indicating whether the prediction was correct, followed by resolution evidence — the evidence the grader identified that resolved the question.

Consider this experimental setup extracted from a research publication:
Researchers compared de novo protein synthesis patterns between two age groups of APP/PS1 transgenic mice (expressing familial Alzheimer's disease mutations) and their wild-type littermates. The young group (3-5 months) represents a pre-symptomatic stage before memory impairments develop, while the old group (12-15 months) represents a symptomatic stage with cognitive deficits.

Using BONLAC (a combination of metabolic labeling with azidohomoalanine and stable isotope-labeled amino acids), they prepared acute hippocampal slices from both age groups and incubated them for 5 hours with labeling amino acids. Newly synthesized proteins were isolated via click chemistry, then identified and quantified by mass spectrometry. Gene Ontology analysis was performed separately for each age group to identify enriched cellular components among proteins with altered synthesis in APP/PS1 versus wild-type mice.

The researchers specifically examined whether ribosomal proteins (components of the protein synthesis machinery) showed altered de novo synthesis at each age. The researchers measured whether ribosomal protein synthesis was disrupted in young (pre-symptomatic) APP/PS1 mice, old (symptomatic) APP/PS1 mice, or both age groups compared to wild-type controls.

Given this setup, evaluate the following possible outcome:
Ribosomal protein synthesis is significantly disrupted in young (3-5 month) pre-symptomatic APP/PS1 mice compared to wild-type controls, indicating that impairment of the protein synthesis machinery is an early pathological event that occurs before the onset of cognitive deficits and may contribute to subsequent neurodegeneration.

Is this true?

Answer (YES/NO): YES